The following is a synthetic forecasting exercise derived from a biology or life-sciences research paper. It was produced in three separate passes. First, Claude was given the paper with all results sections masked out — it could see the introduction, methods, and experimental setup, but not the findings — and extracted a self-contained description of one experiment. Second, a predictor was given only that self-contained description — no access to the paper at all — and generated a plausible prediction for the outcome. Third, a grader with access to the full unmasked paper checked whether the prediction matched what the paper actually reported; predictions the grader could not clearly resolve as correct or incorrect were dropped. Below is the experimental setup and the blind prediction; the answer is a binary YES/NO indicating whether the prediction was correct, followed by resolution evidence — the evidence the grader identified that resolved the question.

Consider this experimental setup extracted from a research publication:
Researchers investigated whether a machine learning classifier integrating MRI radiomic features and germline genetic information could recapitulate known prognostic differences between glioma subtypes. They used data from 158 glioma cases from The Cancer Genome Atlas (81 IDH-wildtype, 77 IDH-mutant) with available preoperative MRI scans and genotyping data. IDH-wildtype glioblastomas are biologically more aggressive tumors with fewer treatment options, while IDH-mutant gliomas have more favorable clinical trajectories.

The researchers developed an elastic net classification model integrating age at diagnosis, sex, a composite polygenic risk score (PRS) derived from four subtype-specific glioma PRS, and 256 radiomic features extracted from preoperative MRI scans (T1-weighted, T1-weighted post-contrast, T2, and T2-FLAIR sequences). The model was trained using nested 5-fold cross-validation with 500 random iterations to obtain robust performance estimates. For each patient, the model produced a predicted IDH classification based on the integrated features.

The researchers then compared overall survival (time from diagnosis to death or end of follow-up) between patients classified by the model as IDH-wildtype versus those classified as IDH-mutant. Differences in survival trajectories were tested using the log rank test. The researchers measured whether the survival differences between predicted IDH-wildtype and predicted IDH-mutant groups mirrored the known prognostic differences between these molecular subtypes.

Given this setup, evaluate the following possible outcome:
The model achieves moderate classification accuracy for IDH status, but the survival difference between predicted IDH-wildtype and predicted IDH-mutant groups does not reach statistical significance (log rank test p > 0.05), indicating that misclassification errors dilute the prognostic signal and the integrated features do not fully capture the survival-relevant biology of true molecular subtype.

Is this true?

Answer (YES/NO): NO